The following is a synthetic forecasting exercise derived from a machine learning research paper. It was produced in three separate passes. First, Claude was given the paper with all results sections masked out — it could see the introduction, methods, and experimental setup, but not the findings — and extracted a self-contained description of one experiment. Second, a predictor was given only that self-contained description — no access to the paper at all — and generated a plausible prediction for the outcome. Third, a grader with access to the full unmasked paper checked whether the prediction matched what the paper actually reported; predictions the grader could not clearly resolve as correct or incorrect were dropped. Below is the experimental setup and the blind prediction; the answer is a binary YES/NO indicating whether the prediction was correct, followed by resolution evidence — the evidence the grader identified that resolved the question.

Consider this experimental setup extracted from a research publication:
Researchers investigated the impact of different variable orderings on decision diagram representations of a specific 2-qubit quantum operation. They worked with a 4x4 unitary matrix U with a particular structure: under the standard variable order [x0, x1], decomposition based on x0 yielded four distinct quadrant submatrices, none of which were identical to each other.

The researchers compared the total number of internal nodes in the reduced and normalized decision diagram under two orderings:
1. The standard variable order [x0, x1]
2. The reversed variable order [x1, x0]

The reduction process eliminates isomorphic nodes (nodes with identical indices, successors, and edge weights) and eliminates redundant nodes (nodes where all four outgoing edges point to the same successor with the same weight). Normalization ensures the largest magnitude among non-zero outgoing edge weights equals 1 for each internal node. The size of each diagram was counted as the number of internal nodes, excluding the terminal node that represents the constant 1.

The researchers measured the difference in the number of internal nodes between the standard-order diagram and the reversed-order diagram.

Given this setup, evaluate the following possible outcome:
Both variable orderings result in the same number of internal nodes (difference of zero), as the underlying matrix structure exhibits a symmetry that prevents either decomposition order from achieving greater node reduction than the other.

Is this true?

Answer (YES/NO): NO